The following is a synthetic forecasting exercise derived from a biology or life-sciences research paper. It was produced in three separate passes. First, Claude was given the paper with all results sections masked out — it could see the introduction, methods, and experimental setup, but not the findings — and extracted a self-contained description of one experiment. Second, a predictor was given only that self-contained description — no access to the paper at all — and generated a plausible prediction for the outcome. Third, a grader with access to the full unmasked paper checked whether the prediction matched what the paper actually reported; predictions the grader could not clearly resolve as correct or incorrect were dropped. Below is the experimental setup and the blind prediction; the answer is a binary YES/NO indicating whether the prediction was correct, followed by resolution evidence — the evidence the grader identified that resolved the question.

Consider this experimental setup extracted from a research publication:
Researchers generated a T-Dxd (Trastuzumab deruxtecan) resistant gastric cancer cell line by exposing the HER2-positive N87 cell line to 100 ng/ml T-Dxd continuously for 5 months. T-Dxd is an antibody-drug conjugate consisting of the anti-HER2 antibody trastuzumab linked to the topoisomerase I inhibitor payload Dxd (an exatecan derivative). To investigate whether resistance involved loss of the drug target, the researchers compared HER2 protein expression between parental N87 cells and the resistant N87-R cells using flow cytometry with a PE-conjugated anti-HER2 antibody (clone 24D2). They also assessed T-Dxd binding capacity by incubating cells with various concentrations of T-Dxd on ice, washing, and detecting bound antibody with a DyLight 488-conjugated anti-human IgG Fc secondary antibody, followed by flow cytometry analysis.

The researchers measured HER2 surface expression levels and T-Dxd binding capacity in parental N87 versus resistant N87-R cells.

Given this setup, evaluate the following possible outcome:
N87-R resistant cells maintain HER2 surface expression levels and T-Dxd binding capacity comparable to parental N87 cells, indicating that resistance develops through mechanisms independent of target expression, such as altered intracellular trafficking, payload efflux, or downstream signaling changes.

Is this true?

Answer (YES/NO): YES